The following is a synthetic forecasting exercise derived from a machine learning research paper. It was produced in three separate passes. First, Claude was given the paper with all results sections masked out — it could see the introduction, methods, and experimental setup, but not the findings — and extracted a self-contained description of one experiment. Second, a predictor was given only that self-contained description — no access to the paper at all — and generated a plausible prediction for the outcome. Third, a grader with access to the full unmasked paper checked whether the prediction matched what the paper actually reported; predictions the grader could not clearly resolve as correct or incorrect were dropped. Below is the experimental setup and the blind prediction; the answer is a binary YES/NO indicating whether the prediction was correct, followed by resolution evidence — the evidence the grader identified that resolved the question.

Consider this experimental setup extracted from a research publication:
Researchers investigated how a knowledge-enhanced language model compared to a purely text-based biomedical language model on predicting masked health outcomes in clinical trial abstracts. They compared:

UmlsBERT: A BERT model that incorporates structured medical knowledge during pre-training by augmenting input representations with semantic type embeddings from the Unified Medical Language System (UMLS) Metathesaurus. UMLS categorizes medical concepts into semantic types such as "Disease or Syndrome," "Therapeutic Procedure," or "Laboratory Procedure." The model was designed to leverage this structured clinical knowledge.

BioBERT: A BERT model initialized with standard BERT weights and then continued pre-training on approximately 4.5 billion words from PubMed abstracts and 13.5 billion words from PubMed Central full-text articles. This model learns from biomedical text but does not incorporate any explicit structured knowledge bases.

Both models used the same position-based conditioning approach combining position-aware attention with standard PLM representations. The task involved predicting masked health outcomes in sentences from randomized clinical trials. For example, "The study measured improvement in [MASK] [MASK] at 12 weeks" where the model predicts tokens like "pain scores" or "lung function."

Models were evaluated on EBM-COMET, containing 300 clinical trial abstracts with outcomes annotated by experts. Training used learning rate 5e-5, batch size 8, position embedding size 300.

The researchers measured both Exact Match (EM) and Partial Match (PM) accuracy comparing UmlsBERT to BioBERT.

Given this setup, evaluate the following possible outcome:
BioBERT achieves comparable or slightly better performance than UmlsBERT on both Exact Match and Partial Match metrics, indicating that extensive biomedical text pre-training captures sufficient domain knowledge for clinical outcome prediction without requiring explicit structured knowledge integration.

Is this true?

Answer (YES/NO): NO